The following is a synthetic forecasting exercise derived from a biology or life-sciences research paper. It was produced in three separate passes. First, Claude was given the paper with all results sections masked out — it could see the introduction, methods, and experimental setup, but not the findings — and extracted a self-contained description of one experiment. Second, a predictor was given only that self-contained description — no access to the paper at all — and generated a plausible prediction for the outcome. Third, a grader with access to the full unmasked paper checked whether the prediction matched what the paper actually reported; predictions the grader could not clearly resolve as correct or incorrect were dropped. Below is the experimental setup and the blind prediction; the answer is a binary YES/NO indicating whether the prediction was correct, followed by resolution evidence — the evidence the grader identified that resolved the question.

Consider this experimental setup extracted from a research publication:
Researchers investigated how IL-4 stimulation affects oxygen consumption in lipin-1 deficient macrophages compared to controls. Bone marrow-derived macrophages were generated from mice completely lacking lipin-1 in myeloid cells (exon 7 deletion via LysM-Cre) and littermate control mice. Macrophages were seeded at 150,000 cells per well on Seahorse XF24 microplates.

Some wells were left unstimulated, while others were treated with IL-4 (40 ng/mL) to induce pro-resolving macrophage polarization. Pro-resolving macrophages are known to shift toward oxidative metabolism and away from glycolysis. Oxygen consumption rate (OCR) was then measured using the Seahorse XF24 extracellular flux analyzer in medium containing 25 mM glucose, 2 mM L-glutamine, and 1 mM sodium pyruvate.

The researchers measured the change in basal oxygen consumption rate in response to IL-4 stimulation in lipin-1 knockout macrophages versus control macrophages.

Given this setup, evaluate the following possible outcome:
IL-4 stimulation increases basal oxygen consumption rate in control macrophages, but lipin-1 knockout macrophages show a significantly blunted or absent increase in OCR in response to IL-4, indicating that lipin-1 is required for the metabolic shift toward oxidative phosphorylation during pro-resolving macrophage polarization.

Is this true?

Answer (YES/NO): YES